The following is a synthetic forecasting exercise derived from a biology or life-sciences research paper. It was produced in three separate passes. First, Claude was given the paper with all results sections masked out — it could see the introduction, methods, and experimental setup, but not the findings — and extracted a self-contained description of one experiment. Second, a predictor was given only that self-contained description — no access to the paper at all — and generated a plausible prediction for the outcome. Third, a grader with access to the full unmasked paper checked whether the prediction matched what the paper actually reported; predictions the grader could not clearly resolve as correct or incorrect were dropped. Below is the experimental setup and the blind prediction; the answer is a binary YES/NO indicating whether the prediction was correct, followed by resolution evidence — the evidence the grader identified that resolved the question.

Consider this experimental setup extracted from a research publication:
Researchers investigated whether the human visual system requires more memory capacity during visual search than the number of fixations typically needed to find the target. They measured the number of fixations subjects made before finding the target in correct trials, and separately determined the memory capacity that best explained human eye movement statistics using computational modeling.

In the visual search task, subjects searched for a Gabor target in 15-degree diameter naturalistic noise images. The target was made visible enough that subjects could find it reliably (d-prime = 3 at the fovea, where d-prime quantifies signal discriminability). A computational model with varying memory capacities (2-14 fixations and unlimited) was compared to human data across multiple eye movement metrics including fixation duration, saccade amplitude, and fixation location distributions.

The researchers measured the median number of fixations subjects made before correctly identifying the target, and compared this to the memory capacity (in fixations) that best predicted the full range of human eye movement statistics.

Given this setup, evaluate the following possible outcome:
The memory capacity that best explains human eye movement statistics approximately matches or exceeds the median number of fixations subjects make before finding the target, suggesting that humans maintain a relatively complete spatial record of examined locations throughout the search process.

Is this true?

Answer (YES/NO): YES